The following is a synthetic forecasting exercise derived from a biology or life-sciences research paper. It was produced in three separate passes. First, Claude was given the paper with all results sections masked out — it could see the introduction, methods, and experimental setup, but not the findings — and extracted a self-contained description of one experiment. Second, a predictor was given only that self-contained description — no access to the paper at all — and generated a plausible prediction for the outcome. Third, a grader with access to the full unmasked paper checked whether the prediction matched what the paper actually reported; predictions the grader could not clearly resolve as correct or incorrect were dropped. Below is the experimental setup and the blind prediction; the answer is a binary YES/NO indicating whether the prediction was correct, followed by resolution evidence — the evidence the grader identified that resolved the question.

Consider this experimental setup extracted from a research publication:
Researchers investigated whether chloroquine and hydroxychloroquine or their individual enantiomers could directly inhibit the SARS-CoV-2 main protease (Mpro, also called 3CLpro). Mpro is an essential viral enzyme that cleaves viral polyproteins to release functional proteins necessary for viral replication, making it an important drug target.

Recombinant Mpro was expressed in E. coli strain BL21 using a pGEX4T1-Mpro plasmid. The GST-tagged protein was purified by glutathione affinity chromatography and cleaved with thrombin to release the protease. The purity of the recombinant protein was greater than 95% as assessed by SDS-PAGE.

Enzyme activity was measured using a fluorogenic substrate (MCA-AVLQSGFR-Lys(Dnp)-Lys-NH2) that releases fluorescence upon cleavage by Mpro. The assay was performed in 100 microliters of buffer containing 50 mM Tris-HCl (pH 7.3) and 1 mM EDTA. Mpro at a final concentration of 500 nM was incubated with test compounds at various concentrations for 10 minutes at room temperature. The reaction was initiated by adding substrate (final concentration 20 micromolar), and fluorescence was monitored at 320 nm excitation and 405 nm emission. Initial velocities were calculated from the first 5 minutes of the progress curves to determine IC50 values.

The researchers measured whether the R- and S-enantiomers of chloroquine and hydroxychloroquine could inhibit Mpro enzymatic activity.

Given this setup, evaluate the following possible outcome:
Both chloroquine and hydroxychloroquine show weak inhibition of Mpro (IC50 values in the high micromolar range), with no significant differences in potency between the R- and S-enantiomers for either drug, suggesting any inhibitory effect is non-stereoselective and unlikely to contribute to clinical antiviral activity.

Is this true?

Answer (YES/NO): NO